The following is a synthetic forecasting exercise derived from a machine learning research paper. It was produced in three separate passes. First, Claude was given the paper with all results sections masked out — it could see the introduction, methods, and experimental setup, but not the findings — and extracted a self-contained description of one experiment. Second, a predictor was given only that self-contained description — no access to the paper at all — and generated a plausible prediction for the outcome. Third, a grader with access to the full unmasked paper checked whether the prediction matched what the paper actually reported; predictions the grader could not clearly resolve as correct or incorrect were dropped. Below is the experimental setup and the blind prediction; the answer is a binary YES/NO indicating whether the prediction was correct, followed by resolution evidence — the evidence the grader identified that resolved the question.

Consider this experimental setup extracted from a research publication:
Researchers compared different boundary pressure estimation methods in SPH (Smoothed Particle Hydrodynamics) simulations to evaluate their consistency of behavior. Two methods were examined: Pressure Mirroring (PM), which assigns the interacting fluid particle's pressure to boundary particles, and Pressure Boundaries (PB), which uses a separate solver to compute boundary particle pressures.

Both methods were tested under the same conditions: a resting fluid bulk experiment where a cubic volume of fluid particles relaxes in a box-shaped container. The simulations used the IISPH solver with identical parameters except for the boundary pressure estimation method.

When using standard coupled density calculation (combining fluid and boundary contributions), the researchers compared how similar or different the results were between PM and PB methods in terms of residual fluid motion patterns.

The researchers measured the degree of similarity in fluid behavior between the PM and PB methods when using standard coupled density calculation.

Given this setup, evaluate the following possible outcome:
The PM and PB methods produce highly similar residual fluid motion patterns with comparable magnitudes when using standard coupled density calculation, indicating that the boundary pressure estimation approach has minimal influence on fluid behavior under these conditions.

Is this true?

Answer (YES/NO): NO